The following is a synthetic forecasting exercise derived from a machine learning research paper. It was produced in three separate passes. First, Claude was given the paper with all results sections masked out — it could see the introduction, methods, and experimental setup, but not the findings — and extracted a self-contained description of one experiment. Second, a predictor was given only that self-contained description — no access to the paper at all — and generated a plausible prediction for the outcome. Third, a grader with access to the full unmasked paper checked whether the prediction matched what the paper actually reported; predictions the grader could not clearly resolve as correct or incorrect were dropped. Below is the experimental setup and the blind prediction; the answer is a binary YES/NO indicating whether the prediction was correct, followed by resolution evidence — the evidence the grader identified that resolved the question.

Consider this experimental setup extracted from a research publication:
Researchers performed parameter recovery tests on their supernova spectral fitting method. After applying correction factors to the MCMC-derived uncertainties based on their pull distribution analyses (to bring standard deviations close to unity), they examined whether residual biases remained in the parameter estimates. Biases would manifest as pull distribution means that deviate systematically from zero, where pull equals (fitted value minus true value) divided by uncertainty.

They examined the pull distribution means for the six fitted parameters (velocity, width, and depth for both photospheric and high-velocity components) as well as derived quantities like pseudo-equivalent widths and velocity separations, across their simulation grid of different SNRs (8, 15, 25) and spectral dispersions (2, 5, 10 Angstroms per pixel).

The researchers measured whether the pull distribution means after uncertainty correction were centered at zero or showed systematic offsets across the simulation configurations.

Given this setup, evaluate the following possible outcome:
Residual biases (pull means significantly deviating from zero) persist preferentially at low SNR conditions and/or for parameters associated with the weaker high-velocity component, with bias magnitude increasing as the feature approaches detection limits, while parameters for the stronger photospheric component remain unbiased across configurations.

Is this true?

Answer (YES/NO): NO